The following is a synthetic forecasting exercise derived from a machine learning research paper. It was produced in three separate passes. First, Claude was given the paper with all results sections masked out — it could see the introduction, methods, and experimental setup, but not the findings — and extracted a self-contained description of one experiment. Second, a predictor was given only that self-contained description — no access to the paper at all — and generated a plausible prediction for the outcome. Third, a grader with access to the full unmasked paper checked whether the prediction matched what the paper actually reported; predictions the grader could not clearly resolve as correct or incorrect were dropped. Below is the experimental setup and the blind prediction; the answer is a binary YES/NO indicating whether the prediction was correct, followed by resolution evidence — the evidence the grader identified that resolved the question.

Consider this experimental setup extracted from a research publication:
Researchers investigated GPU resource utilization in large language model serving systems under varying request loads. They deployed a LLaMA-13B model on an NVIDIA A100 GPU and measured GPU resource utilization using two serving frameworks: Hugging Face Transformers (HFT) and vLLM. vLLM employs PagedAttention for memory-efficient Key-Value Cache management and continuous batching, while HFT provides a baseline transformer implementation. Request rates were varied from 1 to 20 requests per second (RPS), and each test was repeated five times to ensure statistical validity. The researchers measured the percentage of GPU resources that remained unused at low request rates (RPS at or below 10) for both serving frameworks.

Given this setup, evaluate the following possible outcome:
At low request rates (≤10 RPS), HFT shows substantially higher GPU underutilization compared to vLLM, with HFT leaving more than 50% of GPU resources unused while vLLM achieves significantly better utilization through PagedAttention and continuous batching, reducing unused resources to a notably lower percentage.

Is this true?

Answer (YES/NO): NO